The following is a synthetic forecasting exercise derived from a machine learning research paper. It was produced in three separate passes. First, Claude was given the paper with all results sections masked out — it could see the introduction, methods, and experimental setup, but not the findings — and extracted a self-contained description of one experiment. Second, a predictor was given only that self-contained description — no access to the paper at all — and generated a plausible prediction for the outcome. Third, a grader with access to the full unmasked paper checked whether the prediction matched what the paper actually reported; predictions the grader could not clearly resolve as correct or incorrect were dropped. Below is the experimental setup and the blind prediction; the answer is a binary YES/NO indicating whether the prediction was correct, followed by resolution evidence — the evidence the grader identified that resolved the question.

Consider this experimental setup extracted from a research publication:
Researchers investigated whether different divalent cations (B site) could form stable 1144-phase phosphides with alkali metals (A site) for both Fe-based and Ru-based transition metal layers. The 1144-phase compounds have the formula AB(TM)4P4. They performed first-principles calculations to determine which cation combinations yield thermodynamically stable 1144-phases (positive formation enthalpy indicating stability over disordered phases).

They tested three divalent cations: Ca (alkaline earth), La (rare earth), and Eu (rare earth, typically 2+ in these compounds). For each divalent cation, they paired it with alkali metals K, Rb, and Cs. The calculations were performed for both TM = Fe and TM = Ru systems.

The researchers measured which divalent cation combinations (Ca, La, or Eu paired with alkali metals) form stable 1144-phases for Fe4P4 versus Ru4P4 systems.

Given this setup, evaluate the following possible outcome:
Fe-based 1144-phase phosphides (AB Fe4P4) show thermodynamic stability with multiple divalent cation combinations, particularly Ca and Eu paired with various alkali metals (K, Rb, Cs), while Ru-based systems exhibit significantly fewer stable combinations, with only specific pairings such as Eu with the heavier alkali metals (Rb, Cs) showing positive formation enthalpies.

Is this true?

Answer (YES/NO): NO